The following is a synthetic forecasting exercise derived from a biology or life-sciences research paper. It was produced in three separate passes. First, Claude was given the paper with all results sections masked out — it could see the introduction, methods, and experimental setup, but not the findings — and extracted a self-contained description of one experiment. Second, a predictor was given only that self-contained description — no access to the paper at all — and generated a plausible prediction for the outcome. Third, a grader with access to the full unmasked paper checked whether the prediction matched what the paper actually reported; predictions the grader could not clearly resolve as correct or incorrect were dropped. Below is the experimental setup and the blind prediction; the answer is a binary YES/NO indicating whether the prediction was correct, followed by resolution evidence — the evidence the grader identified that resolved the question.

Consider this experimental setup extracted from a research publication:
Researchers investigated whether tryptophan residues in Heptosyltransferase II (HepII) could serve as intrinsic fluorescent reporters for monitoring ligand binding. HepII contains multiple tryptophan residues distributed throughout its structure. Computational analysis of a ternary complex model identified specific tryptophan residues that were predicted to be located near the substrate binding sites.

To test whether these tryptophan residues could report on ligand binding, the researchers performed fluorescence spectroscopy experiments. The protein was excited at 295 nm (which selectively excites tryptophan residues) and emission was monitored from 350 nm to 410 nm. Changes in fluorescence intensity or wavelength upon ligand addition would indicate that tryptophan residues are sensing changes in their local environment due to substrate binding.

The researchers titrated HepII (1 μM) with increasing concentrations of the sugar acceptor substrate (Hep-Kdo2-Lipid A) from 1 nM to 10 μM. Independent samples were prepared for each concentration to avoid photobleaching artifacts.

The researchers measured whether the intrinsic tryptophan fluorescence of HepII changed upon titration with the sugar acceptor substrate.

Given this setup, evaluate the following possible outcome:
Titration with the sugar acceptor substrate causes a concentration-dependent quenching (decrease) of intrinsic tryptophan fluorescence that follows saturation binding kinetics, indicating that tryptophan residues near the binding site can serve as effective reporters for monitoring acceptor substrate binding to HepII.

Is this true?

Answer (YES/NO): YES